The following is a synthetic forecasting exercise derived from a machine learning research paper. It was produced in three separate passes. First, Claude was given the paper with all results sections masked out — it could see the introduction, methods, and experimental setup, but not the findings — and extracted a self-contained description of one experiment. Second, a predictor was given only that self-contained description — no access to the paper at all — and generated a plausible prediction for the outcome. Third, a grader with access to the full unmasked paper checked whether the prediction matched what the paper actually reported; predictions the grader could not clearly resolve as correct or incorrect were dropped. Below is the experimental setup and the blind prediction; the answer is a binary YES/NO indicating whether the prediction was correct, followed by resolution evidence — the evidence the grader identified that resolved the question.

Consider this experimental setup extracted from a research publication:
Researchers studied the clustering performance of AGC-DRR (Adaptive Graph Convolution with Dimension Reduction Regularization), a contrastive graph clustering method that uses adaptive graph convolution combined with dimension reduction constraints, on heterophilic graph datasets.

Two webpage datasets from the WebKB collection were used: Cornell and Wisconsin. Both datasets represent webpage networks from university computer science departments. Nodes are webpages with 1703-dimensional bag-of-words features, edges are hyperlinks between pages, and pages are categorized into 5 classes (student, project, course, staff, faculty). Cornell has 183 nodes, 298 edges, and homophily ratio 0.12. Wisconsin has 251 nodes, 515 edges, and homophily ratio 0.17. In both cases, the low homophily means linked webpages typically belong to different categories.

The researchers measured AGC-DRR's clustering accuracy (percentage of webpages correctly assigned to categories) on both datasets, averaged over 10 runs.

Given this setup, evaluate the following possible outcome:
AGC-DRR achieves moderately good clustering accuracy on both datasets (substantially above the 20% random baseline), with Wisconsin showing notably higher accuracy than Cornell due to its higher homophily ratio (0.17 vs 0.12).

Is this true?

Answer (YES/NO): NO